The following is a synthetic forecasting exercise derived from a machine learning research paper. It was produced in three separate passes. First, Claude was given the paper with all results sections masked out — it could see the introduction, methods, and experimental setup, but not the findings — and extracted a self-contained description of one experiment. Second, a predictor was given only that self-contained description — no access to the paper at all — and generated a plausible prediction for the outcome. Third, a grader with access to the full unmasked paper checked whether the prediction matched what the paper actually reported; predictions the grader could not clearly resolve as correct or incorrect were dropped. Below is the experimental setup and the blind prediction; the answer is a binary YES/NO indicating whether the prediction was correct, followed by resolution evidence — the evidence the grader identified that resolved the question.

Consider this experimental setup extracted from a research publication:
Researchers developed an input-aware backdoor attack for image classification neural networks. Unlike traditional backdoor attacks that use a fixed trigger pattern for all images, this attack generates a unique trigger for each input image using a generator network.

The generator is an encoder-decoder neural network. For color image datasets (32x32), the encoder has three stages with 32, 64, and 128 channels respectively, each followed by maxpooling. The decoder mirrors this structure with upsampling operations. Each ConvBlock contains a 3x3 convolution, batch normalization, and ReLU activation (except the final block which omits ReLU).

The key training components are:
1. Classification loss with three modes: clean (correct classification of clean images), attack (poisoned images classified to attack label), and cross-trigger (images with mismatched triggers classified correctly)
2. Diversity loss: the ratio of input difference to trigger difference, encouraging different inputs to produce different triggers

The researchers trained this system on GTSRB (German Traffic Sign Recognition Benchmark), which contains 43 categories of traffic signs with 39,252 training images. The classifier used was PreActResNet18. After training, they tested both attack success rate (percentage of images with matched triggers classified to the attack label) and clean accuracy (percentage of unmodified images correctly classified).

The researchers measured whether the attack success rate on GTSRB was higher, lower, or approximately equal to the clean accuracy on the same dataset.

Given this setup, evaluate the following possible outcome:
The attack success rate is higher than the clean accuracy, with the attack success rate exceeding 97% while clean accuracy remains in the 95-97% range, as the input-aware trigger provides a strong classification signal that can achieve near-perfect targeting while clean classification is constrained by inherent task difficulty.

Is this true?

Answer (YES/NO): NO